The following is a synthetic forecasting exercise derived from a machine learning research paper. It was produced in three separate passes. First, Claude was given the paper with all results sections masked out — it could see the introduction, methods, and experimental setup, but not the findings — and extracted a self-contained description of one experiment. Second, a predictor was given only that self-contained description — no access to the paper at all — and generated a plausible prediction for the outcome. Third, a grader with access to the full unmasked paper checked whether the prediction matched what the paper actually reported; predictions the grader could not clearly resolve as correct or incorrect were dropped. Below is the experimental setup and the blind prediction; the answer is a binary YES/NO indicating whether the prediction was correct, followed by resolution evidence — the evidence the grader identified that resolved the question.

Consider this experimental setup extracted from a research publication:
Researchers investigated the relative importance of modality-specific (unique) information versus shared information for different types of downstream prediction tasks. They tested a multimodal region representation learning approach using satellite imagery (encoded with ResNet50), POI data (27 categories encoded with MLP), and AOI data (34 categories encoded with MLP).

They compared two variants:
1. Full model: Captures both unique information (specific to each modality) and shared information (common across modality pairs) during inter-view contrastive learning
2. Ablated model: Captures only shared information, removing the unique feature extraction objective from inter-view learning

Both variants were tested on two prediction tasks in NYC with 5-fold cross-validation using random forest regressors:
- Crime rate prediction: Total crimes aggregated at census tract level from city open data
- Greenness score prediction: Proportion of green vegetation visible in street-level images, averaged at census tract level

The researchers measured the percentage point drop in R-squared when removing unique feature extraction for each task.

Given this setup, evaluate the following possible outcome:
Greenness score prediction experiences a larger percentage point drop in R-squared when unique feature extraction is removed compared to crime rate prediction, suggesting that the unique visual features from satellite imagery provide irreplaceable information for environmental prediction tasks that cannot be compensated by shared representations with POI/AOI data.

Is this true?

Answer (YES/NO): YES